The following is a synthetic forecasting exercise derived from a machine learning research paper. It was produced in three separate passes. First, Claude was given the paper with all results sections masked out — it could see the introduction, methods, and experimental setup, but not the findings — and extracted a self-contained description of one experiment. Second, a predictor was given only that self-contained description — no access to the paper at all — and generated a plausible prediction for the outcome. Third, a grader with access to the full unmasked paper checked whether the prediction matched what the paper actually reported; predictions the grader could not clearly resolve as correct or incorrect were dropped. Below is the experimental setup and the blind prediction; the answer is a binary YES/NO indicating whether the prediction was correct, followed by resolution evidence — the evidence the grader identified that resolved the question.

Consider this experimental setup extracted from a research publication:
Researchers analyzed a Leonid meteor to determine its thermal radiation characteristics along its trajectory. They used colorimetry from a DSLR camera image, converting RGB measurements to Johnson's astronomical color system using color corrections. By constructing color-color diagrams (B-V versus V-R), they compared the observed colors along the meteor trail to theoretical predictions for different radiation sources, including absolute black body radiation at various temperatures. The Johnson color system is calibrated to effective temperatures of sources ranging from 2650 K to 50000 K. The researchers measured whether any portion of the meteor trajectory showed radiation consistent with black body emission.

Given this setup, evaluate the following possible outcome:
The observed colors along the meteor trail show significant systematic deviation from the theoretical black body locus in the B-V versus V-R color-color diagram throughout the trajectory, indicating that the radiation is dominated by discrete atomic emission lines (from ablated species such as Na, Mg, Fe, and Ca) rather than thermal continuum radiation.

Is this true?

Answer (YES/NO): NO